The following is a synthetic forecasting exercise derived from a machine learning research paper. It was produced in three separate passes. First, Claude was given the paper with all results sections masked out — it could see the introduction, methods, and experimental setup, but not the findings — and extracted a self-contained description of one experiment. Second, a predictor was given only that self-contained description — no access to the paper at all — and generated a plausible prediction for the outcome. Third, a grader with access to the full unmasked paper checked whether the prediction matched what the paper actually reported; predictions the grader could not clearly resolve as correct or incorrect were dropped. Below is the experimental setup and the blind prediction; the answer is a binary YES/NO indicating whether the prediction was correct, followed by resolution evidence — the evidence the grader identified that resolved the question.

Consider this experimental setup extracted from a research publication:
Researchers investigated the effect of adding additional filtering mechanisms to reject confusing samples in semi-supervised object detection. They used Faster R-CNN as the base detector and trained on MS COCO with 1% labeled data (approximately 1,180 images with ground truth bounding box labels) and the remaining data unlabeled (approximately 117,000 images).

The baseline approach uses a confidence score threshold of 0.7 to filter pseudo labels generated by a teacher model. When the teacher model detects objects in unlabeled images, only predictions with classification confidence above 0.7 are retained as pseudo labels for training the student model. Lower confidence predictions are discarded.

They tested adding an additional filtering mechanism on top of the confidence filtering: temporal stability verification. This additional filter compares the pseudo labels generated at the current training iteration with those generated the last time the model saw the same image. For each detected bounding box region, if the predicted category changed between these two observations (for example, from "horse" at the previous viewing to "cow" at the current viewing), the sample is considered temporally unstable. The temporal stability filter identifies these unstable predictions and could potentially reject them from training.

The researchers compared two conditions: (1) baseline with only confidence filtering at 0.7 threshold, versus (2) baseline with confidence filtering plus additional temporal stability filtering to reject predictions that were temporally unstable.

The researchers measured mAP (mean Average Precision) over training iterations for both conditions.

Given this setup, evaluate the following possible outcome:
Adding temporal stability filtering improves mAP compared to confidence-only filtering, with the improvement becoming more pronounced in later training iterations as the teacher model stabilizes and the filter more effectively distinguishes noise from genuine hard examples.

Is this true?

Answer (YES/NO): NO